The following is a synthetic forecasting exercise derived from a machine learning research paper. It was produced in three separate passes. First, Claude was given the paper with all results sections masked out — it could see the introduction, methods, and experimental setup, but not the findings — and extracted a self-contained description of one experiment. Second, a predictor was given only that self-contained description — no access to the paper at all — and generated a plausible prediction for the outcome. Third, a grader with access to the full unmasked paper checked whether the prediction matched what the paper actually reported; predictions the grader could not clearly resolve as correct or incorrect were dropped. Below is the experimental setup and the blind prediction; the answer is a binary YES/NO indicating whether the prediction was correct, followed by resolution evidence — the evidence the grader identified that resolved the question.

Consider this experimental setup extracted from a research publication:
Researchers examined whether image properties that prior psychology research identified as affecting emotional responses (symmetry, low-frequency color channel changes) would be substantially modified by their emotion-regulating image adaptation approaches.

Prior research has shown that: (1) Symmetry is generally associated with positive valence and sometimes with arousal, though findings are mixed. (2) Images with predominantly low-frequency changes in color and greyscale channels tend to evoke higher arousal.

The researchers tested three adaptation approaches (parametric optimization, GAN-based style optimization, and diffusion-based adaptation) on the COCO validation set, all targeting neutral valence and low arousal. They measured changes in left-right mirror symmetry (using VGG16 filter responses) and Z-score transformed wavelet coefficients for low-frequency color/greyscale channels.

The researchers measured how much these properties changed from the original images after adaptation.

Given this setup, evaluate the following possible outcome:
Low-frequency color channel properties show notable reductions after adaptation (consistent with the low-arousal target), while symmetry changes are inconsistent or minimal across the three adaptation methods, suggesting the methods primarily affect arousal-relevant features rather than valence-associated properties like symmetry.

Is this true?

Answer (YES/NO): NO